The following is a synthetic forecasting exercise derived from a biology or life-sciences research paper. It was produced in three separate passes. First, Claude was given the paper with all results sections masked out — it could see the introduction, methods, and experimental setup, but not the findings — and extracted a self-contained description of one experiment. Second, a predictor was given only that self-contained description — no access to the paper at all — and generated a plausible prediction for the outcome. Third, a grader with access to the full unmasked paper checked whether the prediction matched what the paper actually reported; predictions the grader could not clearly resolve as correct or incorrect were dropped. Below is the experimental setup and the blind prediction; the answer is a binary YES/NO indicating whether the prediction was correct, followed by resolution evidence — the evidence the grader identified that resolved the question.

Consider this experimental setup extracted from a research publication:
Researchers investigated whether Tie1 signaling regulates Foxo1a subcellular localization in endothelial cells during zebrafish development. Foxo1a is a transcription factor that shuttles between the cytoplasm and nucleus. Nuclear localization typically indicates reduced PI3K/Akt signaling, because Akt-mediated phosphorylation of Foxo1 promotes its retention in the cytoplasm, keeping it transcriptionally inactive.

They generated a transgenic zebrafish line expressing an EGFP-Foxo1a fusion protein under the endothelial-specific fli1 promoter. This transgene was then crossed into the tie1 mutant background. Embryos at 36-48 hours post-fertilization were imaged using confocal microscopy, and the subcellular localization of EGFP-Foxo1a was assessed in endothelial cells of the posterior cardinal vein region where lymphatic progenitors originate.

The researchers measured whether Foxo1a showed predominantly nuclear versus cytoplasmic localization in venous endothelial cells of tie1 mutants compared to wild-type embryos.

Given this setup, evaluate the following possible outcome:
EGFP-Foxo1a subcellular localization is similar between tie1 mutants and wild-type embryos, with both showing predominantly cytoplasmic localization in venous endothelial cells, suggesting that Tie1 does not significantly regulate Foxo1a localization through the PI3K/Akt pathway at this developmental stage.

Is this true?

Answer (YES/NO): NO